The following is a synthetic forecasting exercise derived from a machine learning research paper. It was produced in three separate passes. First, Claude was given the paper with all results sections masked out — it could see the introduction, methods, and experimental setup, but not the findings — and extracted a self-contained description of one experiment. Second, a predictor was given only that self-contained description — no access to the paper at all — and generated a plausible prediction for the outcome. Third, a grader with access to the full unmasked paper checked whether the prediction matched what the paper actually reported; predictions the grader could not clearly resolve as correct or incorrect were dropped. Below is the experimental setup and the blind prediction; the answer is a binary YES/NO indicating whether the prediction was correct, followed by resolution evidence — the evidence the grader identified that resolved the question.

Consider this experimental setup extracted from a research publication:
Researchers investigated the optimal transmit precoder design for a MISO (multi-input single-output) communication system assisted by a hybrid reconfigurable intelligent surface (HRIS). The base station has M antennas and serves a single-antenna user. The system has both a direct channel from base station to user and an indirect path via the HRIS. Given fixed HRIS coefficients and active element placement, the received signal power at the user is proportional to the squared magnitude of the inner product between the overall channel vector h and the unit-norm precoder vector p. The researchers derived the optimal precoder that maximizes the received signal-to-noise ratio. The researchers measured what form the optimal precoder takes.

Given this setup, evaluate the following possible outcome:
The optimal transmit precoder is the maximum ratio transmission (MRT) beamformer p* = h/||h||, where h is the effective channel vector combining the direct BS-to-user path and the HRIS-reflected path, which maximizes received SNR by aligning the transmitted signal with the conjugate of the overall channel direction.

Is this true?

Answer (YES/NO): YES